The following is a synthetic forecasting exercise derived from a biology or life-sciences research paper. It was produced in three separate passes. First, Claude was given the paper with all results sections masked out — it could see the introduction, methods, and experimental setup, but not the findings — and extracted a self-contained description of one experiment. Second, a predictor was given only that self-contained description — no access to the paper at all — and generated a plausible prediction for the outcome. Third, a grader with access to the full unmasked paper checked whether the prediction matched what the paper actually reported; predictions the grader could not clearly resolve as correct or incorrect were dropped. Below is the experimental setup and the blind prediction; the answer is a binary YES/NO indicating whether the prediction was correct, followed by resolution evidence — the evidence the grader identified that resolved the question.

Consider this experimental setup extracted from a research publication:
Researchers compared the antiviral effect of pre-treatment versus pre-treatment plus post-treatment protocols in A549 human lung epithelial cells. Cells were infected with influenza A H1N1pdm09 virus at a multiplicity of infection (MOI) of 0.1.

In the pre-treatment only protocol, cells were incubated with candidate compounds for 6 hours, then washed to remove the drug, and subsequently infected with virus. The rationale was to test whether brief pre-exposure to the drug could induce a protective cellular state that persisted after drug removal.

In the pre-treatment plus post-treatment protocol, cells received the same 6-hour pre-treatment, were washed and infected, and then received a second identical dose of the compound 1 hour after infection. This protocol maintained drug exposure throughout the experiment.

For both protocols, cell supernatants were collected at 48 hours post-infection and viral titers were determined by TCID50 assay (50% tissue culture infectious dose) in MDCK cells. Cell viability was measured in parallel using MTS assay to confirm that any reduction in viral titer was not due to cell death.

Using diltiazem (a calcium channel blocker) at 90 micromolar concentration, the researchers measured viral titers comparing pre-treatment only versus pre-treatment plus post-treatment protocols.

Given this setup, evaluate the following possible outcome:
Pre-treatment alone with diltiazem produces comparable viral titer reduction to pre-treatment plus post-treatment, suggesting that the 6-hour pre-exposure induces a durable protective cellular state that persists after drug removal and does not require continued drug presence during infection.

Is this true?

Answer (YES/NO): NO